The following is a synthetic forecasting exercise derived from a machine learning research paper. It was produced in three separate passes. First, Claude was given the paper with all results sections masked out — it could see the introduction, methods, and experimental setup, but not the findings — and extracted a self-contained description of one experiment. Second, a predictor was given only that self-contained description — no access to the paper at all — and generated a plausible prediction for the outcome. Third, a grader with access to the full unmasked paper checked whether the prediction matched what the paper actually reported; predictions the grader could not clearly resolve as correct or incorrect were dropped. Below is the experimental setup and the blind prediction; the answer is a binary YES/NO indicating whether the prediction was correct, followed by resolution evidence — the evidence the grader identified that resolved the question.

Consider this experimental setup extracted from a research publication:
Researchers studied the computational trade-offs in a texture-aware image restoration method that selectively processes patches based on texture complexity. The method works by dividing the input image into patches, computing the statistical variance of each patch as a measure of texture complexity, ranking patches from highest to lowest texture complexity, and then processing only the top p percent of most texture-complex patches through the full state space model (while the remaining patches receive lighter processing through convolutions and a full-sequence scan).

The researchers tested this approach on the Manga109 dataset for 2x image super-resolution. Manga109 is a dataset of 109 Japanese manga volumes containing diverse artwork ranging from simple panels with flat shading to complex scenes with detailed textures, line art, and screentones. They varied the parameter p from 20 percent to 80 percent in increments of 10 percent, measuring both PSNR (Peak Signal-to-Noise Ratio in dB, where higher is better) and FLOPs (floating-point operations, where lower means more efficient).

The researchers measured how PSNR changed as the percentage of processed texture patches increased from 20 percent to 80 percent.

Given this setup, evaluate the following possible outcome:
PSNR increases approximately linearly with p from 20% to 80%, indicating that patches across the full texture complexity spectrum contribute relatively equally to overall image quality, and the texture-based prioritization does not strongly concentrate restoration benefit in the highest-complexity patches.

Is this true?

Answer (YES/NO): NO